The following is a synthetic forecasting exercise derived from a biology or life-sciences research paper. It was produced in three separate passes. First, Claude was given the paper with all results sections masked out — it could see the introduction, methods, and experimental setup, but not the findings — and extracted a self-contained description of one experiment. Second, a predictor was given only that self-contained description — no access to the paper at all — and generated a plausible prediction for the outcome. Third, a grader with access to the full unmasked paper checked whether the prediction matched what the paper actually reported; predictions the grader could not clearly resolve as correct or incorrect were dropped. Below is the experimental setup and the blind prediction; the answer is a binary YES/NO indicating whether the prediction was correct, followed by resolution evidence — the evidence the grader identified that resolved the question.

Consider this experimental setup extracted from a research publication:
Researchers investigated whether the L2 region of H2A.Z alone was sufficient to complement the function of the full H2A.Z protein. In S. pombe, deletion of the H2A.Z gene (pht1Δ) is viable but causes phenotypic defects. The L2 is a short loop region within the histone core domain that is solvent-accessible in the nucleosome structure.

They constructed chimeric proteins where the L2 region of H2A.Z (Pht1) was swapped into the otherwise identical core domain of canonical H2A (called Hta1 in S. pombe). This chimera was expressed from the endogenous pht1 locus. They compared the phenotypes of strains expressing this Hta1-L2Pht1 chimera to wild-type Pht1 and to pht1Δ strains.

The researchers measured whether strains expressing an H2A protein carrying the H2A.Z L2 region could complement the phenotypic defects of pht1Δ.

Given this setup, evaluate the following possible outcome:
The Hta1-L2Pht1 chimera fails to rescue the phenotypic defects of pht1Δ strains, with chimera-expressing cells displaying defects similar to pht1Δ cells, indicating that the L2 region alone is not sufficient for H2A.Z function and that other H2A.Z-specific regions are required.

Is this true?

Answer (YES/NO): NO